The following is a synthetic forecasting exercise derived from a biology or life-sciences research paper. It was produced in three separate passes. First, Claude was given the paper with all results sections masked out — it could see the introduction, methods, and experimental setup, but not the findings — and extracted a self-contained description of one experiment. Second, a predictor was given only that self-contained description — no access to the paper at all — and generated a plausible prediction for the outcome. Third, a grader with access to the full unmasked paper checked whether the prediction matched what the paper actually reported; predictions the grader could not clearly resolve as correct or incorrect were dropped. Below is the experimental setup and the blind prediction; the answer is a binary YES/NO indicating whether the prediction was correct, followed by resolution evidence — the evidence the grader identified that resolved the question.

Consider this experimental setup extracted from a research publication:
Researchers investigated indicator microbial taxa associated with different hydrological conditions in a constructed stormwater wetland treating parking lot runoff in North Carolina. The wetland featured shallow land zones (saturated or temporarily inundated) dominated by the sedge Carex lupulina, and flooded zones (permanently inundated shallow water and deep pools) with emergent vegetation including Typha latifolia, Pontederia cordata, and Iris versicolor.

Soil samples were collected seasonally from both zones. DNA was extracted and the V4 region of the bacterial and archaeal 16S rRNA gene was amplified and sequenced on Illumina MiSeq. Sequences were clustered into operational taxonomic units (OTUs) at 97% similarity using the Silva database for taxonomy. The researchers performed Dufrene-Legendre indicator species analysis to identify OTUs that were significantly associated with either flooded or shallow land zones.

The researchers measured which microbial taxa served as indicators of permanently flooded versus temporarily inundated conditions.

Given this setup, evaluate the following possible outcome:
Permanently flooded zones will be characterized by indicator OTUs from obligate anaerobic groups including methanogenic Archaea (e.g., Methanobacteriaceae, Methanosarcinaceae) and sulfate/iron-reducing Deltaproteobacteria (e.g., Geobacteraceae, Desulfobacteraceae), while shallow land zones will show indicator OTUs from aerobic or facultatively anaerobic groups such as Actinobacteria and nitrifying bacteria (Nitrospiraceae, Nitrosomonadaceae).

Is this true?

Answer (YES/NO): NO